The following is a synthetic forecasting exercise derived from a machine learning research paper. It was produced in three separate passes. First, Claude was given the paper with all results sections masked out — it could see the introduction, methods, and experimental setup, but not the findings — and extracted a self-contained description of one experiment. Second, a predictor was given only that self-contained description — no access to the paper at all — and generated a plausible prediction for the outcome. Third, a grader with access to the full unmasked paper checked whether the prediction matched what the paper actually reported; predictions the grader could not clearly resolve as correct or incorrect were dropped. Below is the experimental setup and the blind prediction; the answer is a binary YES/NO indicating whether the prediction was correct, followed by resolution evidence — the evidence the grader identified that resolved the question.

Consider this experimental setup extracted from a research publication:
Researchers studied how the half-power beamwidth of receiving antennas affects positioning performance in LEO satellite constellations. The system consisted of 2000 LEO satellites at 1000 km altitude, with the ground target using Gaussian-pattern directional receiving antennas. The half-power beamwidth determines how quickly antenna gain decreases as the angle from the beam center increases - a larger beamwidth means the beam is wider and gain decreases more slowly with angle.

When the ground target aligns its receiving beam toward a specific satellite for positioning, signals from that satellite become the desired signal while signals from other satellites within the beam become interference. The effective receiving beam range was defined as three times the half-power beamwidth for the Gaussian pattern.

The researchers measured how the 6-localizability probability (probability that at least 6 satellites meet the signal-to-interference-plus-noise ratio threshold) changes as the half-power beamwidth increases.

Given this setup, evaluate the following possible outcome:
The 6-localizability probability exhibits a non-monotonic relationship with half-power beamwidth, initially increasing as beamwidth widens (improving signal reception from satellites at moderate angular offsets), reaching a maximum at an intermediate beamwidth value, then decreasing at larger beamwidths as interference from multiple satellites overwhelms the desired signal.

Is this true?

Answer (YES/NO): NO